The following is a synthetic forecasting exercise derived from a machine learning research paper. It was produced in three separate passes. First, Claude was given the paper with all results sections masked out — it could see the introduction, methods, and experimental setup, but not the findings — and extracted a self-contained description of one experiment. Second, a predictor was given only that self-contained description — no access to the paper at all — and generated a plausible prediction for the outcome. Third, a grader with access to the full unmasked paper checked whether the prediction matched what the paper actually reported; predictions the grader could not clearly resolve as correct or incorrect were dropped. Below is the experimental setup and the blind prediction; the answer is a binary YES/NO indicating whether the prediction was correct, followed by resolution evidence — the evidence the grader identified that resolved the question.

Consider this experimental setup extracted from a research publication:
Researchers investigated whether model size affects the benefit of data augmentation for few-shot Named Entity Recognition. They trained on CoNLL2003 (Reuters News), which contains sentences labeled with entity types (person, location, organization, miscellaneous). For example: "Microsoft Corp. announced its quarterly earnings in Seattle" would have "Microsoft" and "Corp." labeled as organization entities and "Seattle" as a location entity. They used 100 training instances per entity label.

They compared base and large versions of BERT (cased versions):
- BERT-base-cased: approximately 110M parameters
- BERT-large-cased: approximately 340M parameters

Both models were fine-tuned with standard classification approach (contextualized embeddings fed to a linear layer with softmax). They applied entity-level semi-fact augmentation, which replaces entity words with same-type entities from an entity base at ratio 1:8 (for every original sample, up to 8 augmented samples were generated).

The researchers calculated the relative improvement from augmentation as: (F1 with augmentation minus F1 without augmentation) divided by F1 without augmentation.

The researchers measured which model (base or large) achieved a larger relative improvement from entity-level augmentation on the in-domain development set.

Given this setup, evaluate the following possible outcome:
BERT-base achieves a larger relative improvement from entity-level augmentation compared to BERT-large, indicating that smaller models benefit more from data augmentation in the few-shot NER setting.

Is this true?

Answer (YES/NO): YES